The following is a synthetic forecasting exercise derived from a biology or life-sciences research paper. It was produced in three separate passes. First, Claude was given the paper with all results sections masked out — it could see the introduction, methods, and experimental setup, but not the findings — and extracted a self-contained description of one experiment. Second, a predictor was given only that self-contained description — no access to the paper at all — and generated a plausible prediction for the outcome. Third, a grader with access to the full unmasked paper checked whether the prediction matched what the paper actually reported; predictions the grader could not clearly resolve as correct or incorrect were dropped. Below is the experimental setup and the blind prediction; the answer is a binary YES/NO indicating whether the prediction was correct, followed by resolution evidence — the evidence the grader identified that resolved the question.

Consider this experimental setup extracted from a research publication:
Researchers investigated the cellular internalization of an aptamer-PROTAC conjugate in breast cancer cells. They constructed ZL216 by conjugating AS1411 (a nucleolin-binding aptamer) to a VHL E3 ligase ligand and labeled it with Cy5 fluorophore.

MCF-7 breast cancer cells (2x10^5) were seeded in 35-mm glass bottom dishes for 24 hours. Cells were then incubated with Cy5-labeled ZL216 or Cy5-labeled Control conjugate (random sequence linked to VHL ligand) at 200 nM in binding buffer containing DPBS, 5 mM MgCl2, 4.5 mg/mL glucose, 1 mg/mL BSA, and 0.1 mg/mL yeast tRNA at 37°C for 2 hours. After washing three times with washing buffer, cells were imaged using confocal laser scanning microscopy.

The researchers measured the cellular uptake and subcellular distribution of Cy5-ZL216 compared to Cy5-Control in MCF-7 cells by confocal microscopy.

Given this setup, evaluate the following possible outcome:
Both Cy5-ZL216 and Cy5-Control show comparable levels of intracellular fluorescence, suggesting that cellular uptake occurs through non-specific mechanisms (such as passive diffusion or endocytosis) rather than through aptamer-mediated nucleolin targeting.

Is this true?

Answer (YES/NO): NO